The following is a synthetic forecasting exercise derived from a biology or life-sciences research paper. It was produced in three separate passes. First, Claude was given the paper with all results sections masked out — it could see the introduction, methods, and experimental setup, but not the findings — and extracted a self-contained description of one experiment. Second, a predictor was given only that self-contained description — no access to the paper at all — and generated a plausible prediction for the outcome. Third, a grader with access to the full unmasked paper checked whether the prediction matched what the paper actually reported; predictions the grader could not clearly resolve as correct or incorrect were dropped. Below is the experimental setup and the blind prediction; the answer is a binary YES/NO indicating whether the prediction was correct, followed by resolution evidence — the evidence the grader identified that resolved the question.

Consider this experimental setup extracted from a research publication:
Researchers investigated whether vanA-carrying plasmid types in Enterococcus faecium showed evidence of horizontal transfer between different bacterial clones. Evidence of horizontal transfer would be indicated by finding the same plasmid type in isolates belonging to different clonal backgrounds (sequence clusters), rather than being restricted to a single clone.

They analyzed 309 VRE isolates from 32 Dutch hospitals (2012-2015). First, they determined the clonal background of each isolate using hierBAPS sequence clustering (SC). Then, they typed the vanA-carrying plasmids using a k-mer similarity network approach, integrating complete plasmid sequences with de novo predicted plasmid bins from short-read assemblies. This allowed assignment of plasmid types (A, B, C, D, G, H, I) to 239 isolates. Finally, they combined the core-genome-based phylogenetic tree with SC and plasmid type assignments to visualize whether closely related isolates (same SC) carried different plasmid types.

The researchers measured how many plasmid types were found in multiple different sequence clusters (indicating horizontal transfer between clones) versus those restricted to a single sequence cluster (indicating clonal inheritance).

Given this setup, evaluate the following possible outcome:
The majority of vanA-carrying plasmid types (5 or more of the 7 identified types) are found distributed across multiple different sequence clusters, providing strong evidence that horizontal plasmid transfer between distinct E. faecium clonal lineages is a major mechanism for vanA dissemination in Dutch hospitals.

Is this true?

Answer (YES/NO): NO